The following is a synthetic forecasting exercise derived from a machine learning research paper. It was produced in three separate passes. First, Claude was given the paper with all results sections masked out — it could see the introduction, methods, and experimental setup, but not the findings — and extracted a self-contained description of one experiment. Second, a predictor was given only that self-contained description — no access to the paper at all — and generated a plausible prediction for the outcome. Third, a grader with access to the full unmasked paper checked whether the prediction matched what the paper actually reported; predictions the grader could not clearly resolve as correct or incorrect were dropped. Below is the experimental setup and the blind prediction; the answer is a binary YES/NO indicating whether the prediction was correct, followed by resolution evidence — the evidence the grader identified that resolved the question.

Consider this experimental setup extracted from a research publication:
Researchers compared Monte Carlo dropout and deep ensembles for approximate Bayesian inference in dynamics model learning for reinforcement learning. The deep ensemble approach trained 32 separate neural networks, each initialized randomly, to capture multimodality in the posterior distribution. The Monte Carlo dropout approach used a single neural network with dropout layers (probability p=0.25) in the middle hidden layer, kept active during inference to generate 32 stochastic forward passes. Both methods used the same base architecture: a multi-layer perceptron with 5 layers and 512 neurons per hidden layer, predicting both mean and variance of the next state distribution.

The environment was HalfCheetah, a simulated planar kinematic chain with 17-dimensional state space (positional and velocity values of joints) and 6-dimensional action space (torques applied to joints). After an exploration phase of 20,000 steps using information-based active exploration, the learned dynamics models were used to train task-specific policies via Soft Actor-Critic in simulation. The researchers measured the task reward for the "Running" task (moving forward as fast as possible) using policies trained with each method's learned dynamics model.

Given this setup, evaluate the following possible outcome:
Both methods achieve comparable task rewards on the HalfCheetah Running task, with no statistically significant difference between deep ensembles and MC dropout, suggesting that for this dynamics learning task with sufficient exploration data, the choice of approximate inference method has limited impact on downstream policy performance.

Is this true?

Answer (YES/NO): NO